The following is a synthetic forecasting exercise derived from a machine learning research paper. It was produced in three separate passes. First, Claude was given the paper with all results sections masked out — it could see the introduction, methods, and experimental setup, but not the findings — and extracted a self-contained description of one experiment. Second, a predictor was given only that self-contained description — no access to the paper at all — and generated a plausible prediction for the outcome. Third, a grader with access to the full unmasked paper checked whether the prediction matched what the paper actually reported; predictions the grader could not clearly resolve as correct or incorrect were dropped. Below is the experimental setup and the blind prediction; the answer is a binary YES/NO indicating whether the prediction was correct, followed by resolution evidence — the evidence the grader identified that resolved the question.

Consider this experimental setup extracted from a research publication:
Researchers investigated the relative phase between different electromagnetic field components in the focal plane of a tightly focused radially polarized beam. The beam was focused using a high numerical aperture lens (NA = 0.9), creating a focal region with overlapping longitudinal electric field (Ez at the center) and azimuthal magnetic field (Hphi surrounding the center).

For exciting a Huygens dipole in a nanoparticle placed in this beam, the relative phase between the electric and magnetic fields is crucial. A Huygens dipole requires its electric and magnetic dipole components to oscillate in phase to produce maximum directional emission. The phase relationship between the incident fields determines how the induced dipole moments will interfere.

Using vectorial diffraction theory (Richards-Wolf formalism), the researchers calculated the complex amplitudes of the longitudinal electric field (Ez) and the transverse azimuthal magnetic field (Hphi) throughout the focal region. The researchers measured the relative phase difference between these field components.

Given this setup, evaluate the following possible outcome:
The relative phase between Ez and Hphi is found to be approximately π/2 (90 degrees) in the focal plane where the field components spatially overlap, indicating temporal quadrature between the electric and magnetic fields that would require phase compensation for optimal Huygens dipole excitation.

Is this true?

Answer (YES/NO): YES